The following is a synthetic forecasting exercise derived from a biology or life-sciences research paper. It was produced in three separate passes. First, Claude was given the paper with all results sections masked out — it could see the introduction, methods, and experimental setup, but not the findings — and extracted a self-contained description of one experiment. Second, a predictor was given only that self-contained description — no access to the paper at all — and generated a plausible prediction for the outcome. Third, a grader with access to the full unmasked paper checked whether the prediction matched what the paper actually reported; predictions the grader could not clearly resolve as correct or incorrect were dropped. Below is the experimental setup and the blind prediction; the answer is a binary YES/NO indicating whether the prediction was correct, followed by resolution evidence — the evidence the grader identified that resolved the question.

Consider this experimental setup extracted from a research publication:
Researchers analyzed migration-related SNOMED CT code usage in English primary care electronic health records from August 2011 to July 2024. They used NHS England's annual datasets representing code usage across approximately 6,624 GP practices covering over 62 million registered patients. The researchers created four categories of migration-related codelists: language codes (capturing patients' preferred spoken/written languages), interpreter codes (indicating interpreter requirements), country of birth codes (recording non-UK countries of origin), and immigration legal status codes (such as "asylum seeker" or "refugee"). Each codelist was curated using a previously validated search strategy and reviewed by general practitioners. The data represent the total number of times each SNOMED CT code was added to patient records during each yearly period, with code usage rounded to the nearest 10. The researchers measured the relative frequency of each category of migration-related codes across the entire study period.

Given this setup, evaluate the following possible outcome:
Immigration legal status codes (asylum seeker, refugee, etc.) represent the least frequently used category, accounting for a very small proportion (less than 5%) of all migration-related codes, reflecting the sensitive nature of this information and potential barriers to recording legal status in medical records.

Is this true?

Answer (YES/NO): YES